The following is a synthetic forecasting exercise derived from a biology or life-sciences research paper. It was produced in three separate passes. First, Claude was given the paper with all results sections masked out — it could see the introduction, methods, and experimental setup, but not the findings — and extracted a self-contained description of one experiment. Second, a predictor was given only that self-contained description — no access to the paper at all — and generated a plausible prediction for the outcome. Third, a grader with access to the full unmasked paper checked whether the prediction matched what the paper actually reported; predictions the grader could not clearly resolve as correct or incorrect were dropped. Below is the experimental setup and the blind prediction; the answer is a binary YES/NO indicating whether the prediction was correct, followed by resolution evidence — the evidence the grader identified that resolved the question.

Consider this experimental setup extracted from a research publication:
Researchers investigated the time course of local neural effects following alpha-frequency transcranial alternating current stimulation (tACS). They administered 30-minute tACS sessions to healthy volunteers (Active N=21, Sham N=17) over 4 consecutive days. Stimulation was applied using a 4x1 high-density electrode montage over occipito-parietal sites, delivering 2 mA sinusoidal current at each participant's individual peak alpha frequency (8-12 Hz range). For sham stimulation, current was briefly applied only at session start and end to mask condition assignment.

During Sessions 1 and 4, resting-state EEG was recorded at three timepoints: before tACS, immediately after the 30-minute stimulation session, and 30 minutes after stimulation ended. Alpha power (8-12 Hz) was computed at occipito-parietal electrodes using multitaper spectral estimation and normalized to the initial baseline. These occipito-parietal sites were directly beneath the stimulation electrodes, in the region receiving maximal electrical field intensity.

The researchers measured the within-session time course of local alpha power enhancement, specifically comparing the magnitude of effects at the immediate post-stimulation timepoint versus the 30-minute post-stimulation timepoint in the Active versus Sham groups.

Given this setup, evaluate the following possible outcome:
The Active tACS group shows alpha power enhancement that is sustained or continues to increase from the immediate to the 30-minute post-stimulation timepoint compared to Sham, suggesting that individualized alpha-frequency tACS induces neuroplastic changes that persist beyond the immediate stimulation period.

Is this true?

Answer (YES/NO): NO